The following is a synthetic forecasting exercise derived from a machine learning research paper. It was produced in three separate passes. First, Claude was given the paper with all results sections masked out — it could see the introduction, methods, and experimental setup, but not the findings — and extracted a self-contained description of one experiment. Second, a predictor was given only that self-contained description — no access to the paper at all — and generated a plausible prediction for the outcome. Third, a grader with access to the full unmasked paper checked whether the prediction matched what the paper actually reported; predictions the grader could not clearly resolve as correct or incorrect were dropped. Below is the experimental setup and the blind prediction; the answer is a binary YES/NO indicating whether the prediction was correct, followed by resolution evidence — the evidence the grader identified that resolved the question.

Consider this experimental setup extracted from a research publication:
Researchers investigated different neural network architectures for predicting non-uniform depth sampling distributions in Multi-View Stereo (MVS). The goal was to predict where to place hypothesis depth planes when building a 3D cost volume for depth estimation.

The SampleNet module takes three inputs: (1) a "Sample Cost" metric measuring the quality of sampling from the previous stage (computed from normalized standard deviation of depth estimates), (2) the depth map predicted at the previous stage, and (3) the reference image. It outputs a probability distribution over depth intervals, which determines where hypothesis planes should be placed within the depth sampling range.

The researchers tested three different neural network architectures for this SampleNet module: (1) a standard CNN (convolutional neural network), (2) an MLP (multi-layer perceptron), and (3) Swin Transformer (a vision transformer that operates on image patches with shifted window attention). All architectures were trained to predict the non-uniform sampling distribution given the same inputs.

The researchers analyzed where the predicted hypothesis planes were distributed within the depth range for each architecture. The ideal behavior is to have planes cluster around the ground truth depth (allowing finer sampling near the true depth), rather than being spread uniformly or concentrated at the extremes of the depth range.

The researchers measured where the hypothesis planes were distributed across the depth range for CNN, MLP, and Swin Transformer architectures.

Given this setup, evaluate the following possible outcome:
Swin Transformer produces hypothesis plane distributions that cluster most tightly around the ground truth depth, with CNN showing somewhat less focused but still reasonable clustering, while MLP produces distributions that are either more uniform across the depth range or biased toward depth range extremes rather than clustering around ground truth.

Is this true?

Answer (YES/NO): NO